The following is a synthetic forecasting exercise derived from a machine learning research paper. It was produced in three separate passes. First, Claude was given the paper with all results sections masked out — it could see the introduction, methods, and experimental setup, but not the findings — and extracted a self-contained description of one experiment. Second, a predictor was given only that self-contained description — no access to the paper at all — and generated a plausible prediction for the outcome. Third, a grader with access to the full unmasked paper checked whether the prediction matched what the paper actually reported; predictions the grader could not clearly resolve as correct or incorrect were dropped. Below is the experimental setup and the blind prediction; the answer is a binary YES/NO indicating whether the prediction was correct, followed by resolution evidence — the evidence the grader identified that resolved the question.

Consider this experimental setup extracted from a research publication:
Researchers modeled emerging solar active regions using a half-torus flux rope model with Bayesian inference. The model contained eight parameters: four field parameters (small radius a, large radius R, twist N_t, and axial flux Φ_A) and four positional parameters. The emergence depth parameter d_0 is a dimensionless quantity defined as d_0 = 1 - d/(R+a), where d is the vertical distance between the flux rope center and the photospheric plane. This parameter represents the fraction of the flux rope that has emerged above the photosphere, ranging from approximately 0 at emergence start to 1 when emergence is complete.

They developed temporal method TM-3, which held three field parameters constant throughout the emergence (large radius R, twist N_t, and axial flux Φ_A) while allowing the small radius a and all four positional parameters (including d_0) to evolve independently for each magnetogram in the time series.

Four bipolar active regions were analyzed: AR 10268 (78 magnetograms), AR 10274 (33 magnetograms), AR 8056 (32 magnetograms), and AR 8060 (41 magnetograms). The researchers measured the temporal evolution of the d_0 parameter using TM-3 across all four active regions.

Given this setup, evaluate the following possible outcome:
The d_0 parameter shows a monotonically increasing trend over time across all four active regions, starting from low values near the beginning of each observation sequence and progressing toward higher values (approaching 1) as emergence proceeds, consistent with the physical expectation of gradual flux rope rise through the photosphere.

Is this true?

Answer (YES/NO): NO